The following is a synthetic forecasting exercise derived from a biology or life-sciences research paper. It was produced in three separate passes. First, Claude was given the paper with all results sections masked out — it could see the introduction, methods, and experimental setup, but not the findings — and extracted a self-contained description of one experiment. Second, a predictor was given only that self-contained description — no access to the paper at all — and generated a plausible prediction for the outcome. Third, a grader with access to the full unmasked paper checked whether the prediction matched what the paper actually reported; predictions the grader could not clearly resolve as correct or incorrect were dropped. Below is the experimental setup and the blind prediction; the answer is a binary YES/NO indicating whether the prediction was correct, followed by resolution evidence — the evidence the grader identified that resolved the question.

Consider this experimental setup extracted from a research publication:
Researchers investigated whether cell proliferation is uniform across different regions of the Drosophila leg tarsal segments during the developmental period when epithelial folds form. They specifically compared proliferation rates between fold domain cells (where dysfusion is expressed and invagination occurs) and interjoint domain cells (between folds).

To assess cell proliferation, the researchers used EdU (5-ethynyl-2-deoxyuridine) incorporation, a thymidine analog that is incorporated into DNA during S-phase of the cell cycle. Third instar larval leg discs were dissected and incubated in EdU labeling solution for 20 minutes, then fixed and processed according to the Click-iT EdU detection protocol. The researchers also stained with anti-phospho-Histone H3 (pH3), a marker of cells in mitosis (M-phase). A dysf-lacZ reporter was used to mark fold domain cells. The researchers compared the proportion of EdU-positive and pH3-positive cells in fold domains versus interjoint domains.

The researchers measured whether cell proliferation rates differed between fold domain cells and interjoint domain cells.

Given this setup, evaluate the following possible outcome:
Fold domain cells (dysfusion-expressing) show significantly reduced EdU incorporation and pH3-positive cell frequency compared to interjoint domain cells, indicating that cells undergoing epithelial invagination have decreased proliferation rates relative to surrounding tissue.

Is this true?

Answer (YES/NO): NO